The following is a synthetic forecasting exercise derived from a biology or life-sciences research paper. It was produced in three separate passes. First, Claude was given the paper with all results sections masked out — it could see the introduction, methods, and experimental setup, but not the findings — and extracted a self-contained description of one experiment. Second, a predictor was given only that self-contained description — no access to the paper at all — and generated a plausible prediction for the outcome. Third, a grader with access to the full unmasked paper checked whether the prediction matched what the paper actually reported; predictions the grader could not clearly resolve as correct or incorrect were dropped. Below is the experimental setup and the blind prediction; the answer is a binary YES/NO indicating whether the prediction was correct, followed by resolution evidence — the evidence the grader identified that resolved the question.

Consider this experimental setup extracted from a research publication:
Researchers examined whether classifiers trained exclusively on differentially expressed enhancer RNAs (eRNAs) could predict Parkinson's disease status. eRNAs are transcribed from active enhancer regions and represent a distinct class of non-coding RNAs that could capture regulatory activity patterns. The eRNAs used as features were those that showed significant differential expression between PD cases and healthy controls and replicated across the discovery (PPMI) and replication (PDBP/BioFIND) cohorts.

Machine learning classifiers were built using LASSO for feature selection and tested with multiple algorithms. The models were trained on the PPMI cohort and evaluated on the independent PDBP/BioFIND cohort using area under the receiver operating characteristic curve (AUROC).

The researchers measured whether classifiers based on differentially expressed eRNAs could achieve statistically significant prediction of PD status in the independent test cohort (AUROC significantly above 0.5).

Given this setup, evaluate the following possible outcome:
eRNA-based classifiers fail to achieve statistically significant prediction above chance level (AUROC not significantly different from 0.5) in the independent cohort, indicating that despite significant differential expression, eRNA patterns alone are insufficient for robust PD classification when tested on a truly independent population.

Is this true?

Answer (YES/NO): NO